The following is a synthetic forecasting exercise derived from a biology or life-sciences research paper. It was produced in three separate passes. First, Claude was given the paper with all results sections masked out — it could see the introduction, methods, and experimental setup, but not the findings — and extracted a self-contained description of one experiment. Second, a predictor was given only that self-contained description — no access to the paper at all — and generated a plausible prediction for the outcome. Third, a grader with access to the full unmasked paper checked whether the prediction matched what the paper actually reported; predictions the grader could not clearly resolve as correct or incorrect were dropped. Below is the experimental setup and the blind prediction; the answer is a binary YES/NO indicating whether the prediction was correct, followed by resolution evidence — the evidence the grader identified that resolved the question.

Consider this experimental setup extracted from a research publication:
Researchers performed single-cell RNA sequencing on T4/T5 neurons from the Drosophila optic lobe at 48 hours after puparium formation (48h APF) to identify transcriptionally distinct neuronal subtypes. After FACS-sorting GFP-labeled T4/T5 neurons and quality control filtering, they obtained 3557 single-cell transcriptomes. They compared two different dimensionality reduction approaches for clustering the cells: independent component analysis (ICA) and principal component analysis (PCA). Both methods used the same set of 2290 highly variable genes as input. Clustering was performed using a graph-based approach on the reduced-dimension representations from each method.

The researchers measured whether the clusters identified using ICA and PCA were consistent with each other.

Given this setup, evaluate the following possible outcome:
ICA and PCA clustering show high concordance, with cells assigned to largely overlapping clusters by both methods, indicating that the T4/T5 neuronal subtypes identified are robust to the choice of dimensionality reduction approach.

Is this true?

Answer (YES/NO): YES